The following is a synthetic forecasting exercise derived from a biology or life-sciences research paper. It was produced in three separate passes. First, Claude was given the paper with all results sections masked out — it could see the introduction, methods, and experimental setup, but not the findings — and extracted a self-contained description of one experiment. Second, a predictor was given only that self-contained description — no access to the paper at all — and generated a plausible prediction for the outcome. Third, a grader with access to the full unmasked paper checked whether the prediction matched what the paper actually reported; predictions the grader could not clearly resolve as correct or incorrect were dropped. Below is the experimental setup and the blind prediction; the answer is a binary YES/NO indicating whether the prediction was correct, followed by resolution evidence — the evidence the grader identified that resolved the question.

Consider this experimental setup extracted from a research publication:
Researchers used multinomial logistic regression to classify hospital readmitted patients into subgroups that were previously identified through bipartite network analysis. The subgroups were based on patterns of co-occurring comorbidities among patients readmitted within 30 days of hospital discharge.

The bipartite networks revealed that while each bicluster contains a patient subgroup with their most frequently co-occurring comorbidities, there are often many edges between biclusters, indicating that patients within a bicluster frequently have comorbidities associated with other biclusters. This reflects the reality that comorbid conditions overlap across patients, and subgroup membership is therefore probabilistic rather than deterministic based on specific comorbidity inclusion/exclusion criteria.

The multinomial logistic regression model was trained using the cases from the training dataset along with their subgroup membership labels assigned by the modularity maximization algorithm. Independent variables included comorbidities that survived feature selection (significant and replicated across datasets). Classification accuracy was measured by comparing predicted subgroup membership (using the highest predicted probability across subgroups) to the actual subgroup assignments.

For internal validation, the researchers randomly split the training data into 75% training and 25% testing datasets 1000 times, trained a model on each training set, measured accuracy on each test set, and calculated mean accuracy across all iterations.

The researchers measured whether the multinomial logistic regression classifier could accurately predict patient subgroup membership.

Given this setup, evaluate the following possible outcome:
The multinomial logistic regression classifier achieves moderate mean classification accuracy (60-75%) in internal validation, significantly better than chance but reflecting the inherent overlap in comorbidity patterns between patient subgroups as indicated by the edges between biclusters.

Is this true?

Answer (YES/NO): NO